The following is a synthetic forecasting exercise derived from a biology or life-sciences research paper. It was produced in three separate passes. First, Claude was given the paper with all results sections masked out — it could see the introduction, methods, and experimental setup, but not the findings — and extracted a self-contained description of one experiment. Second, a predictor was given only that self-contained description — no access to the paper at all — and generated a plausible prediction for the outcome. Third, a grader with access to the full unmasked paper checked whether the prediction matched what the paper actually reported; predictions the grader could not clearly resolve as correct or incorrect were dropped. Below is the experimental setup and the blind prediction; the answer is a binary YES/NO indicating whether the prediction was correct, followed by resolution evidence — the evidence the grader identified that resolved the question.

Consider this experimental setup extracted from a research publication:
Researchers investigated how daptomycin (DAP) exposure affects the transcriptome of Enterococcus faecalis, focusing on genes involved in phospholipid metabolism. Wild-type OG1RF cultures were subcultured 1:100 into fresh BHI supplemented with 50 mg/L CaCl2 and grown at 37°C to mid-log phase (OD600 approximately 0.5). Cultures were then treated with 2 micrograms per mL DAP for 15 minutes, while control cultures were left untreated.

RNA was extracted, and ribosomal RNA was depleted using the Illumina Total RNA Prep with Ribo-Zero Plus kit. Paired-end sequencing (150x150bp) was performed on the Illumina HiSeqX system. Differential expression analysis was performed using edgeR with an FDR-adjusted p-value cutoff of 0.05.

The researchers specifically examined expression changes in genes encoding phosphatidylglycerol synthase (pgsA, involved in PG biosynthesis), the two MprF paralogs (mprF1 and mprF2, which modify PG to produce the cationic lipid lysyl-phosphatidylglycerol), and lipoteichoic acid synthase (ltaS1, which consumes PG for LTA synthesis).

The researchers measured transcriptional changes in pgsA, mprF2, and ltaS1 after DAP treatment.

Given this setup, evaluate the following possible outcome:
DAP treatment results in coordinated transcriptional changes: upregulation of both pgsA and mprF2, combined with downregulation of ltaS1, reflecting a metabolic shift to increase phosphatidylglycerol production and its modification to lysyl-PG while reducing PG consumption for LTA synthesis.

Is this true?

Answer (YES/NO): NO